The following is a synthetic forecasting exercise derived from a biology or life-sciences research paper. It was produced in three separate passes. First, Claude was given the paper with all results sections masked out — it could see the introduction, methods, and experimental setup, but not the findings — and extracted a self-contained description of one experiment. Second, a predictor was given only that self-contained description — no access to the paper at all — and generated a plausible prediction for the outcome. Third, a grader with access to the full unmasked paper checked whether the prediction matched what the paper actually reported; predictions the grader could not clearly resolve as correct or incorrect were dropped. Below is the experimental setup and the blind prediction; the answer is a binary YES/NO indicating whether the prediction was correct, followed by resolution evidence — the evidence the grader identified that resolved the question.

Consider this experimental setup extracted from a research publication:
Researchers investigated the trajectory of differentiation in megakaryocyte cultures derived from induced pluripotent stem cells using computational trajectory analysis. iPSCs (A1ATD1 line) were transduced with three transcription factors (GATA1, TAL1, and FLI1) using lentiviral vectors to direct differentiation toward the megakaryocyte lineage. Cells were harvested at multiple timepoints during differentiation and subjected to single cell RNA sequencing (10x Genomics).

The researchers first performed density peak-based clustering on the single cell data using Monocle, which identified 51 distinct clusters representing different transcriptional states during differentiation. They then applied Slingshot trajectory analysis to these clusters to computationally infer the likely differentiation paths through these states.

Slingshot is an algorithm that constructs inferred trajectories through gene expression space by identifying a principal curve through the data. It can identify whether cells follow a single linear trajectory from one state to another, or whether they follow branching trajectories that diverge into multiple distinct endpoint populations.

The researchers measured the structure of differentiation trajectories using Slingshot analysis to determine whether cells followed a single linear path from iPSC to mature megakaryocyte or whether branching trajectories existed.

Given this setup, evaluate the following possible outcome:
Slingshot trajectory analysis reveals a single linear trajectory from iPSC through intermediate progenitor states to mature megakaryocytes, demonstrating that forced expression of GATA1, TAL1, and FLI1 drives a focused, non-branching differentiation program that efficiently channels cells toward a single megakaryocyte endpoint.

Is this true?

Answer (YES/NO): NO